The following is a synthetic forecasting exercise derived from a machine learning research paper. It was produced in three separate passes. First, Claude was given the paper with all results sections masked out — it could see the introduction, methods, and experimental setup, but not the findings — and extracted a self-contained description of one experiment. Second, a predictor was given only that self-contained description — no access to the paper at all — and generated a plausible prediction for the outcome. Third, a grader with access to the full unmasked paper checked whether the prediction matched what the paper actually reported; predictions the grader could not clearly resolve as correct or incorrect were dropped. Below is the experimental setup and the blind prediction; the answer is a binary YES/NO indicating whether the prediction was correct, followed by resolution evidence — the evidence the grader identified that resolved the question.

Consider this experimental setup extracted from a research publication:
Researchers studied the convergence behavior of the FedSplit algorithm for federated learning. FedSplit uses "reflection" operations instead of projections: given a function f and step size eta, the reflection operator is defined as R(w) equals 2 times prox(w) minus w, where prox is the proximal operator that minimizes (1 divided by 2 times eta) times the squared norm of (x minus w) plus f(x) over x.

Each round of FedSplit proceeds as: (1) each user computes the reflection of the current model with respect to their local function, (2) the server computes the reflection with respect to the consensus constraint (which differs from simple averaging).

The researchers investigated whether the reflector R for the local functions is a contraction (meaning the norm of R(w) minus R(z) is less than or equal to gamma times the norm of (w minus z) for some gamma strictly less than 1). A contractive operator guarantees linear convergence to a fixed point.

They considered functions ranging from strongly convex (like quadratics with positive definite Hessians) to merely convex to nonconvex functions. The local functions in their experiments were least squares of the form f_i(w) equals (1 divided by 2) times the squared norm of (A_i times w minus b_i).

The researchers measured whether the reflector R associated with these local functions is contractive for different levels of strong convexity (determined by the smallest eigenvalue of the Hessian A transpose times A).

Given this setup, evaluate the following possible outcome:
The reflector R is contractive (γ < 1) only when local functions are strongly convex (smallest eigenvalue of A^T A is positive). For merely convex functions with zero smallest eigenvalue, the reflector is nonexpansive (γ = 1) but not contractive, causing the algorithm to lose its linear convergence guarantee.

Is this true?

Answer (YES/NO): YES